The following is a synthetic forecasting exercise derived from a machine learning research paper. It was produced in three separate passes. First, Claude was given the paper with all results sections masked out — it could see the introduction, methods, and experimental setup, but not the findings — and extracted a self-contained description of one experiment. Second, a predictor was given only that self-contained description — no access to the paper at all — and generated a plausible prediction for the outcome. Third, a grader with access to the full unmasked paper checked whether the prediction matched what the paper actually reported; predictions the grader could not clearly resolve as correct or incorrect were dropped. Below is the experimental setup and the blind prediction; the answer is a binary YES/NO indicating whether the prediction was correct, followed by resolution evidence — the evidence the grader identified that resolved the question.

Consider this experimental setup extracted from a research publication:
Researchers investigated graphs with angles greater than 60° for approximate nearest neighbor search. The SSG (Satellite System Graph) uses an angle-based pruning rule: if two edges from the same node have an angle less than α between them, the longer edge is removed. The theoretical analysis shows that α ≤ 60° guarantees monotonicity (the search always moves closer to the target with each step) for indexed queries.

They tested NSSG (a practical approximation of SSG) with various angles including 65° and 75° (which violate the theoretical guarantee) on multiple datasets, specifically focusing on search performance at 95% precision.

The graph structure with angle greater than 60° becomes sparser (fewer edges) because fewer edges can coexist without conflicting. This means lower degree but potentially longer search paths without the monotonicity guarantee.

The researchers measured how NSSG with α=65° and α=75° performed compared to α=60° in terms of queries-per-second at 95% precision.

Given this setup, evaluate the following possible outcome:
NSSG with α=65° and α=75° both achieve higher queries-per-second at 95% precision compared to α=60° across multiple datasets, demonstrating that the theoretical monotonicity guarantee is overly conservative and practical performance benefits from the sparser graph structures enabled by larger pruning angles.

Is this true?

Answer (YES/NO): NO